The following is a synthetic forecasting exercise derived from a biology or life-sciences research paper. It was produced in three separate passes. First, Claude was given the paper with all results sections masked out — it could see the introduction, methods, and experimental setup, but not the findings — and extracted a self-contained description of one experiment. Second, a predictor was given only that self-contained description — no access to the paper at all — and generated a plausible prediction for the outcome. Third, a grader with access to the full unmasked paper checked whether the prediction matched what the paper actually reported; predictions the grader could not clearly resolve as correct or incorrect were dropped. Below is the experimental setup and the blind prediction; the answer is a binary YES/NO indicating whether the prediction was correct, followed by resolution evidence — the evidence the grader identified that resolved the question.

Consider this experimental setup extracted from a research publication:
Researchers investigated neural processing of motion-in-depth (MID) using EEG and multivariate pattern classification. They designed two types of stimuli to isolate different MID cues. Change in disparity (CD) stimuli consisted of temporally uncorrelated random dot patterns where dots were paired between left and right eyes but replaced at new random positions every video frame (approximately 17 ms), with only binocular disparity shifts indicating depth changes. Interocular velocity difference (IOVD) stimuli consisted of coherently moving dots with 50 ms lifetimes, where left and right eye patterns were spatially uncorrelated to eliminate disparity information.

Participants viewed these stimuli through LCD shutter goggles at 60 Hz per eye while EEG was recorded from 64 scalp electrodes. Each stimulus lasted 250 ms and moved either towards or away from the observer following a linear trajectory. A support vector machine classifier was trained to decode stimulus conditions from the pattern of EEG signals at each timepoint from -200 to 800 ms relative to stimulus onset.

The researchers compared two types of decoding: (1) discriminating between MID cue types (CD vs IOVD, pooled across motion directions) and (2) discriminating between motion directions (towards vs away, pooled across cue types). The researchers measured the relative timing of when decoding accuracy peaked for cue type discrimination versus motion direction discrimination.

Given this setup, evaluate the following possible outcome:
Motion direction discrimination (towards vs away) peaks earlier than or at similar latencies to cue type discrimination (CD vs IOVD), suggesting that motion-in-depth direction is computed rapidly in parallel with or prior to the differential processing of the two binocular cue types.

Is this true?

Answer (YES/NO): NO